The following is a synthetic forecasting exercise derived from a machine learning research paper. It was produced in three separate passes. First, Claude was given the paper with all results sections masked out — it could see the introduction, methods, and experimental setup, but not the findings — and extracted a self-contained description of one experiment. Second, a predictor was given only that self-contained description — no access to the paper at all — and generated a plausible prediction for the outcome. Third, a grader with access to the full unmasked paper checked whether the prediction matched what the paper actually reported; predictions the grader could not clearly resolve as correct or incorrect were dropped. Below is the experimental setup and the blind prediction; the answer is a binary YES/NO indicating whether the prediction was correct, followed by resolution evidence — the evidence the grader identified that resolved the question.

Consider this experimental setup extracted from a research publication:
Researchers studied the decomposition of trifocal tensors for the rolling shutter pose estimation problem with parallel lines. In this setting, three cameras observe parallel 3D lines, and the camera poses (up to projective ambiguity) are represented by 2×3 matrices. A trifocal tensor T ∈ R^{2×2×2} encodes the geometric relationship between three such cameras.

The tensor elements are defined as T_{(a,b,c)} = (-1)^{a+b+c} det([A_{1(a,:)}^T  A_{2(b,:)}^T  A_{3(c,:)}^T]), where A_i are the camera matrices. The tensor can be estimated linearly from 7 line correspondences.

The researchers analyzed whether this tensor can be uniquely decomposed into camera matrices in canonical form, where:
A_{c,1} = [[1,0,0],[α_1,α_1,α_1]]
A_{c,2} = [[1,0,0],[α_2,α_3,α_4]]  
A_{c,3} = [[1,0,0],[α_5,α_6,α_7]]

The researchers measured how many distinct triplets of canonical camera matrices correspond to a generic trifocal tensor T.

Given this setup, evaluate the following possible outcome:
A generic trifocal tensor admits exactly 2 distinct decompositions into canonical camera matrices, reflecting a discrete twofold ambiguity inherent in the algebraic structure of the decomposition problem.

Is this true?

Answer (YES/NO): YES